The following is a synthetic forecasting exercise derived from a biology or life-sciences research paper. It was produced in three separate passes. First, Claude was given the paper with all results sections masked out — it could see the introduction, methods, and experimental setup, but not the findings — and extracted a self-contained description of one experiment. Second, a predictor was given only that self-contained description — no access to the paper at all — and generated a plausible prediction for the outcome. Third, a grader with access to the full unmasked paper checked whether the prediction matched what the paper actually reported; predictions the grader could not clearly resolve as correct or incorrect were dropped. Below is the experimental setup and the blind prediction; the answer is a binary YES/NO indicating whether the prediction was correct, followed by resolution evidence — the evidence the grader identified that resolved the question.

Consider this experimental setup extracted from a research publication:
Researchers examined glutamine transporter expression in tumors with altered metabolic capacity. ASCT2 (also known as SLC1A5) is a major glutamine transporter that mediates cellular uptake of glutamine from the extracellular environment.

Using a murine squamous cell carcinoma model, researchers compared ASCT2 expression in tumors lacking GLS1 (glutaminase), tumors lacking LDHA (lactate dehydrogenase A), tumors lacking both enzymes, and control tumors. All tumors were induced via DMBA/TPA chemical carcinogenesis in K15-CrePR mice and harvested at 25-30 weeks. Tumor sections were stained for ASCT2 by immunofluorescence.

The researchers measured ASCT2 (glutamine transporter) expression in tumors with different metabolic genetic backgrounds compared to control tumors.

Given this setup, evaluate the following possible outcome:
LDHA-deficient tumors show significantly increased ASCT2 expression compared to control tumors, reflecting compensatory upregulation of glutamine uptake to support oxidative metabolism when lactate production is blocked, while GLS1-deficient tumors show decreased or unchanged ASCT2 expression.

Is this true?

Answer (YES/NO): YES